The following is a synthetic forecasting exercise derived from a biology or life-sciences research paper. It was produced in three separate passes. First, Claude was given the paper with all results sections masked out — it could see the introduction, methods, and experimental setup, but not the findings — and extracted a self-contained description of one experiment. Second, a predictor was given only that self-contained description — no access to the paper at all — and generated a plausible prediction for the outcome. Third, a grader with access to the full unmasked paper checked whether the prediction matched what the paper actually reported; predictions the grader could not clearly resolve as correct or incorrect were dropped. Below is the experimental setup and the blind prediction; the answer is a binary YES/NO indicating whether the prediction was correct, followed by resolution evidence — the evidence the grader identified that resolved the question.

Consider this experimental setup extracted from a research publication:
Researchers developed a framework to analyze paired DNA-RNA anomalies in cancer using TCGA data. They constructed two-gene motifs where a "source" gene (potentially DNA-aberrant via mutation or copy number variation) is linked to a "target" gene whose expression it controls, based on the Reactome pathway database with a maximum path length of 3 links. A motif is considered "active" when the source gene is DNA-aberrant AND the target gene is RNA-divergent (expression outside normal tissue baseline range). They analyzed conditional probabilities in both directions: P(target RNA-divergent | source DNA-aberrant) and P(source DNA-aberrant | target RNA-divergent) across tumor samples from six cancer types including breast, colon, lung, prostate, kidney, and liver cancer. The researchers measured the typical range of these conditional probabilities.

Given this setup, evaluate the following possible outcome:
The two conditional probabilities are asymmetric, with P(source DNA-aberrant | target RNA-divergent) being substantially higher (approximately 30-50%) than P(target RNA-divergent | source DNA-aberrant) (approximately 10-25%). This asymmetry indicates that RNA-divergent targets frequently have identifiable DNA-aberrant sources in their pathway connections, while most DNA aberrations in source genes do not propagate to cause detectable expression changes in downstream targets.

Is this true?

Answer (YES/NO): NO